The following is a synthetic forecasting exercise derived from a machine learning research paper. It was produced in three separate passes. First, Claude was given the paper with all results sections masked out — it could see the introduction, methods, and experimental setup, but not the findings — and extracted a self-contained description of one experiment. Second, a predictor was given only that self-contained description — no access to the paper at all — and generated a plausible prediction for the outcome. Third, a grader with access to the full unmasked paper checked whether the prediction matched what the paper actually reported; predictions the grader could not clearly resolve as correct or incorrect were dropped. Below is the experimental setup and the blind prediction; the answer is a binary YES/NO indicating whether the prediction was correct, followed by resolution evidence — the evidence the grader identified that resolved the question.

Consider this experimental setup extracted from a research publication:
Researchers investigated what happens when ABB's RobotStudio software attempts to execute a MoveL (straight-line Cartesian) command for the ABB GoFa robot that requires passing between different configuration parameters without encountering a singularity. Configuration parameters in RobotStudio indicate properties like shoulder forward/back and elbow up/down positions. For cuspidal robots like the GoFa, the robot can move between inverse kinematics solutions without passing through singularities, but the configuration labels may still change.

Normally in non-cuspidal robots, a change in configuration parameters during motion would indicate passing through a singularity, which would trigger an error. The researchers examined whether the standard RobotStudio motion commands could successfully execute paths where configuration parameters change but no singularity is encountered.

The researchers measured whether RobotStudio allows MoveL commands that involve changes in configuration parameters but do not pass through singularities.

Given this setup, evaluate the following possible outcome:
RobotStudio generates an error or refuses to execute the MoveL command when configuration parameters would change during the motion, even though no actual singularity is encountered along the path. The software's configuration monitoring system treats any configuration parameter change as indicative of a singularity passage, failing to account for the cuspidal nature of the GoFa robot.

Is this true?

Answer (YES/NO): YES